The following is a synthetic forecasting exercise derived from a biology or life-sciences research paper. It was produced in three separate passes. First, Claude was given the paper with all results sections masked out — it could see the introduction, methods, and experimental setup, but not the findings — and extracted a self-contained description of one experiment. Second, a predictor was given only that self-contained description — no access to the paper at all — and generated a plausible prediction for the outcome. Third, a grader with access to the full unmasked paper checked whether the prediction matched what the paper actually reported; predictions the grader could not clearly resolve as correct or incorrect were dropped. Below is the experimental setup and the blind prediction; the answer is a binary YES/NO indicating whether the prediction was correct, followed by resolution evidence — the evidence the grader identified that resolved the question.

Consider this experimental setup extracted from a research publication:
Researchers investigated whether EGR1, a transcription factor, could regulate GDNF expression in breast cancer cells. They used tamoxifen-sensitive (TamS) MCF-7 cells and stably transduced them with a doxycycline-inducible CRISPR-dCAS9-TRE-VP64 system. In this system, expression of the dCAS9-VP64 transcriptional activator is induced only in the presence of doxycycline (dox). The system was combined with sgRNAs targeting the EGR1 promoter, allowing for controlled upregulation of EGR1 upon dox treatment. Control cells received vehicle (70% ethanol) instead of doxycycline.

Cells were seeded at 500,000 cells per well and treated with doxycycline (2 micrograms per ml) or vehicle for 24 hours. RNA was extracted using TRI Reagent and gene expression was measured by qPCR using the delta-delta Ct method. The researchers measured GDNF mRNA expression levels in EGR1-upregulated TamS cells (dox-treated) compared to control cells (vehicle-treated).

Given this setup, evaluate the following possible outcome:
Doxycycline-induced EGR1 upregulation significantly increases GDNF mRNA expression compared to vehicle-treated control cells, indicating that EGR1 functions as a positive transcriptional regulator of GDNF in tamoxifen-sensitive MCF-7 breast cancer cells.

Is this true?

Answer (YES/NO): YES